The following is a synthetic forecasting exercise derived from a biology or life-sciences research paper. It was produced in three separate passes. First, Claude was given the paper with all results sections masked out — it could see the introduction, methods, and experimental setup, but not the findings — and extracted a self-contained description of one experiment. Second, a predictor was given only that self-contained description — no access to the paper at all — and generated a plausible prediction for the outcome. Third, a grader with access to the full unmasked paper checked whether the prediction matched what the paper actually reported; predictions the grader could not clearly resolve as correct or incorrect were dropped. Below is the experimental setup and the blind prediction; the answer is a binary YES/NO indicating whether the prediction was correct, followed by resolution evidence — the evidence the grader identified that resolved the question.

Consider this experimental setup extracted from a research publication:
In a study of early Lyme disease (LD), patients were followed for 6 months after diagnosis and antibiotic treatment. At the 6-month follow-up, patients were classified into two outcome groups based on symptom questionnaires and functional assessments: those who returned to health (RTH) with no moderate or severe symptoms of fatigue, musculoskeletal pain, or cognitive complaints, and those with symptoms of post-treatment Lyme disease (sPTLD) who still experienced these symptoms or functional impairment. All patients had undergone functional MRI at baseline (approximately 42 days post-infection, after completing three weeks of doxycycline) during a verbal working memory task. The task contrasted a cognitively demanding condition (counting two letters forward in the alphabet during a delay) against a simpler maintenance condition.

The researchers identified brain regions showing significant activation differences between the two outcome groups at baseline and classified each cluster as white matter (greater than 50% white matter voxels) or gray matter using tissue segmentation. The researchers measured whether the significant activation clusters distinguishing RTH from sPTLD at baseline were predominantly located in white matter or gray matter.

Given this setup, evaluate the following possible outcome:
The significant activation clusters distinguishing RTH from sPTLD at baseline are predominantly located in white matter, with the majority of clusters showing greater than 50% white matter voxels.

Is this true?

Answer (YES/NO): NO